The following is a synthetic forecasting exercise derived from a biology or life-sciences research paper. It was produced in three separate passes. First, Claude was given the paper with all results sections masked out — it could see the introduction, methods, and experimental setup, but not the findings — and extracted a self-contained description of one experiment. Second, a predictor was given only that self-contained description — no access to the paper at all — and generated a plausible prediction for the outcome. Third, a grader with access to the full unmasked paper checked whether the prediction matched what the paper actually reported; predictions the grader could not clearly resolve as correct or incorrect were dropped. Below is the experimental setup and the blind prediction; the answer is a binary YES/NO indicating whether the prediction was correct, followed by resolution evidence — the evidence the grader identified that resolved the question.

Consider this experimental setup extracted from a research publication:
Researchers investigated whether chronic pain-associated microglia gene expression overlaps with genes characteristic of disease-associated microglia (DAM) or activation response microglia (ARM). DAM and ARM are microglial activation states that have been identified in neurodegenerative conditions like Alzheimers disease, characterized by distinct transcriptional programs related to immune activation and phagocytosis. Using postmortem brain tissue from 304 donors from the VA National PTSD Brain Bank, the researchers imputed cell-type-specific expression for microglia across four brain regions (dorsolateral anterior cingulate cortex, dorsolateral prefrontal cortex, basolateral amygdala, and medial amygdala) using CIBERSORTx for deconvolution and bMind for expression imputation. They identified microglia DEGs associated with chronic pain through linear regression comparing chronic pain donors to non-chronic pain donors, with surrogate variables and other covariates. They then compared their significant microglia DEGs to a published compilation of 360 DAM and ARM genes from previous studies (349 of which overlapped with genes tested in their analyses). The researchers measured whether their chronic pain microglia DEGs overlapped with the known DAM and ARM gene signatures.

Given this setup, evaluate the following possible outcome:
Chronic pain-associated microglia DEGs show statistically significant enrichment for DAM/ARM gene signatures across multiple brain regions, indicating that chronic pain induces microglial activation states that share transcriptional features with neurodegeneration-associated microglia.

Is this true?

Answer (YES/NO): NO